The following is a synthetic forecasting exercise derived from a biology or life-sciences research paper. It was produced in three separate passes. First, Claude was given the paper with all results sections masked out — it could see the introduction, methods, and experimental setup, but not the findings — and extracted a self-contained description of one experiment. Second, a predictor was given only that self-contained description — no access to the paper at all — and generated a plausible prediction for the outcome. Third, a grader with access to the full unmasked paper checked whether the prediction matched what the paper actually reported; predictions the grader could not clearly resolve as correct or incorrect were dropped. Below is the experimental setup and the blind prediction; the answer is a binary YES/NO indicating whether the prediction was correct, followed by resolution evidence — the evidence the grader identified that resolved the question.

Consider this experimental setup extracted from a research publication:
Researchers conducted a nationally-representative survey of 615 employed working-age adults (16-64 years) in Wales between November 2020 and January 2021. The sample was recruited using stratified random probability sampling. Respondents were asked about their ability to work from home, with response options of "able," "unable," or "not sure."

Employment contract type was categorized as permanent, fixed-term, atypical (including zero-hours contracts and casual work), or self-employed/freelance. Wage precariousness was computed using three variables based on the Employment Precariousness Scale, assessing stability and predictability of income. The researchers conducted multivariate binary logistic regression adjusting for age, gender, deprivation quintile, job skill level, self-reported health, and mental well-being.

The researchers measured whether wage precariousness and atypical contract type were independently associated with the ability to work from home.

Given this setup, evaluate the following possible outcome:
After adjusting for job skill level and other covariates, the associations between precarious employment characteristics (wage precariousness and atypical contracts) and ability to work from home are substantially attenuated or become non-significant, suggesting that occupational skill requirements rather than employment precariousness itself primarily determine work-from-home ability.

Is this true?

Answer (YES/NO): NO